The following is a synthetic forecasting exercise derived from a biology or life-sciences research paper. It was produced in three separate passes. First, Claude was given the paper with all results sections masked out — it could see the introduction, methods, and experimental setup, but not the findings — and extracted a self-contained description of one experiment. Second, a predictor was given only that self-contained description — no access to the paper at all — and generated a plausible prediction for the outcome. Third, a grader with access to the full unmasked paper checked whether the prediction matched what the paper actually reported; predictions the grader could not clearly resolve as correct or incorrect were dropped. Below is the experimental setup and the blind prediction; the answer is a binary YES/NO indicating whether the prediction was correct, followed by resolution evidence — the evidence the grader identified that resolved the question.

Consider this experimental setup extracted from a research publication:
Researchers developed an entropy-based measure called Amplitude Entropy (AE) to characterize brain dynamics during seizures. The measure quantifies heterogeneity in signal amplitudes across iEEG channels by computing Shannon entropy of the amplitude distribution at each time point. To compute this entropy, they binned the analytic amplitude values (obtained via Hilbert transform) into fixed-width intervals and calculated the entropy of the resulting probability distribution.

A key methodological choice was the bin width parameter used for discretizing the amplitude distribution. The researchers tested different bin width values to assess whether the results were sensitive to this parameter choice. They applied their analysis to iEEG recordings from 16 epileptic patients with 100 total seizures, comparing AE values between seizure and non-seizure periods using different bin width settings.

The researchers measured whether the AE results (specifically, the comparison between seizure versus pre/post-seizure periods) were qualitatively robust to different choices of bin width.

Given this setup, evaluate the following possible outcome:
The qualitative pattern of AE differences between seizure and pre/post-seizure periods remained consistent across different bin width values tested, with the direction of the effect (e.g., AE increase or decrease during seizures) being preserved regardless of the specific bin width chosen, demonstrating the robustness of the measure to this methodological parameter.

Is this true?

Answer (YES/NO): YES